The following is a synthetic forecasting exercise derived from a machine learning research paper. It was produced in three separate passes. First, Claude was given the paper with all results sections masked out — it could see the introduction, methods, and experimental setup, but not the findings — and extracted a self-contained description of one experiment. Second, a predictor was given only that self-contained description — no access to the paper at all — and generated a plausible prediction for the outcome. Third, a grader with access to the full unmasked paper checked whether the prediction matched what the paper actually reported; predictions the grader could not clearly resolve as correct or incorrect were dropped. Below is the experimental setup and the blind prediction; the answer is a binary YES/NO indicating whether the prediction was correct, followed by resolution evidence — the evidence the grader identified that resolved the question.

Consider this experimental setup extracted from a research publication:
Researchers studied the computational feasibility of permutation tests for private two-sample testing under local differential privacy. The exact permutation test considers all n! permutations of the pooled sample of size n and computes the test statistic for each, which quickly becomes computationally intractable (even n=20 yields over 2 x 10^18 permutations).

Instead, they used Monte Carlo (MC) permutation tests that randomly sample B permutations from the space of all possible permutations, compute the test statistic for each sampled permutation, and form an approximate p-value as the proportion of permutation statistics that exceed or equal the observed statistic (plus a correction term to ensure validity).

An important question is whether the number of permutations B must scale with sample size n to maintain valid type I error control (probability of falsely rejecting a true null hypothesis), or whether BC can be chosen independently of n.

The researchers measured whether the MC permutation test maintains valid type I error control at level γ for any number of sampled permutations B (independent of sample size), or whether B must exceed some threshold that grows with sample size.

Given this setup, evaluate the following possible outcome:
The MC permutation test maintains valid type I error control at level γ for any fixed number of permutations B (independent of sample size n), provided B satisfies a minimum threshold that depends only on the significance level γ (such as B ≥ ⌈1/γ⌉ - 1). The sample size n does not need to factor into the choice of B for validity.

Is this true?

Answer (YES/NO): YES